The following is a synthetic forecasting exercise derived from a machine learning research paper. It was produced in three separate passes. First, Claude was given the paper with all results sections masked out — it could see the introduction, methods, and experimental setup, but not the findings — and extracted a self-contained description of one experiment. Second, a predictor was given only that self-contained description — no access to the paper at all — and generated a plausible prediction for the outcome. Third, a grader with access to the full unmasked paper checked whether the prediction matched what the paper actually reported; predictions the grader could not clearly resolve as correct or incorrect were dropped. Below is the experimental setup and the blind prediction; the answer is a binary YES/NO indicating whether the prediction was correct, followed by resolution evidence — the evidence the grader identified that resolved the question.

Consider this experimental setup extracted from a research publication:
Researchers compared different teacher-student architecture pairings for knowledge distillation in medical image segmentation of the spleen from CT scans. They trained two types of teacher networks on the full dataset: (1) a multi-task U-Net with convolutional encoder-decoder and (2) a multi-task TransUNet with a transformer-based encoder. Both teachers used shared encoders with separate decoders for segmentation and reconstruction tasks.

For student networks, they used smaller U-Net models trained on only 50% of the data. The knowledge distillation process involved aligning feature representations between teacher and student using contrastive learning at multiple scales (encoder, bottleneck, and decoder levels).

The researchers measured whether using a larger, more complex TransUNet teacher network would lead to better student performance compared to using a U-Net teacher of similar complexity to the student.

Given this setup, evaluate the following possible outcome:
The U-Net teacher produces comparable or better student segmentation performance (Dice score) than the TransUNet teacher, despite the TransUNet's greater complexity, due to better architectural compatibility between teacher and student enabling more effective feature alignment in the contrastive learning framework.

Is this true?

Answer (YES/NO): YES